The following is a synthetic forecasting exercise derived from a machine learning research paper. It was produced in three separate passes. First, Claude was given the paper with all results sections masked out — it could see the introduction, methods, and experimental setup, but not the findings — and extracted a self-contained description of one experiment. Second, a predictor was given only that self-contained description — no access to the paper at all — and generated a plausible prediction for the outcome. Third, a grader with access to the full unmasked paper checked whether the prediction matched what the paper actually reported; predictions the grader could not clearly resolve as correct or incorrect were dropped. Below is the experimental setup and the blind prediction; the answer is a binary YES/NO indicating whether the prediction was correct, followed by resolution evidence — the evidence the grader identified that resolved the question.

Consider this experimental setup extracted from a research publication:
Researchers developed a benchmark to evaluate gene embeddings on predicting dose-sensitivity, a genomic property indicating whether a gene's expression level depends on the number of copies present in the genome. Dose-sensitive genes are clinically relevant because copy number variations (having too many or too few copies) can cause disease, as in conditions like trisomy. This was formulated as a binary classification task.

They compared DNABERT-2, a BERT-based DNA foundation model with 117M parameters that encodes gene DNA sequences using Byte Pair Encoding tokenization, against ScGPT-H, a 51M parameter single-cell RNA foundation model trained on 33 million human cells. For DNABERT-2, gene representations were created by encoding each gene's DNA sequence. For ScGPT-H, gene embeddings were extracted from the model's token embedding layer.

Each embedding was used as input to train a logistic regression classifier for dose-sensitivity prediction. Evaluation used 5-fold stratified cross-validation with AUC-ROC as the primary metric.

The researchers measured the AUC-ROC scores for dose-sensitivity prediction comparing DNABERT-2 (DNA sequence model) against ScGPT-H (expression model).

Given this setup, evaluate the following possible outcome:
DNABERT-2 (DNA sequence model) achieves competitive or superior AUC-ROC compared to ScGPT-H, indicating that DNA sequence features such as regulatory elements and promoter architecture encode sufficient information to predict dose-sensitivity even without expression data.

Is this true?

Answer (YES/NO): YES